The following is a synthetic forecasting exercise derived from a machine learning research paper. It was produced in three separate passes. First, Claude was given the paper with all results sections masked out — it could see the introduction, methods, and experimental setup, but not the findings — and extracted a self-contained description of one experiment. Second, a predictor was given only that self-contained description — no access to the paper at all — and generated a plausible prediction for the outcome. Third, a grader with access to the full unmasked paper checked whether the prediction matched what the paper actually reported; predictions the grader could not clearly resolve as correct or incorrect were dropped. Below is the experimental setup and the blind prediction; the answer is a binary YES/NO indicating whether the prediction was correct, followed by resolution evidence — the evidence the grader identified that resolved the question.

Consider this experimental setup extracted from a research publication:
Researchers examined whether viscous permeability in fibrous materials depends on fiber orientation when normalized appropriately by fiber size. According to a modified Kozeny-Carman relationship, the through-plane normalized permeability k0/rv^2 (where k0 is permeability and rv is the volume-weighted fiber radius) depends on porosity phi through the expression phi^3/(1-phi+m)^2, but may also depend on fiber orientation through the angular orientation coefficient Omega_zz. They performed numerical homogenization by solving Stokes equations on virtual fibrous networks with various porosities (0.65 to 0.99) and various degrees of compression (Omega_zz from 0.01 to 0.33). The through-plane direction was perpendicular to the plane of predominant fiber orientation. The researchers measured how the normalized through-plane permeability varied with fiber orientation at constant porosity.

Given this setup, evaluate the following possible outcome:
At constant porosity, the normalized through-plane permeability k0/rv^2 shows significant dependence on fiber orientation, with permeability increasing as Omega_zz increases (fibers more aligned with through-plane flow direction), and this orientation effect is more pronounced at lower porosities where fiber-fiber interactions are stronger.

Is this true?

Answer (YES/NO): NO